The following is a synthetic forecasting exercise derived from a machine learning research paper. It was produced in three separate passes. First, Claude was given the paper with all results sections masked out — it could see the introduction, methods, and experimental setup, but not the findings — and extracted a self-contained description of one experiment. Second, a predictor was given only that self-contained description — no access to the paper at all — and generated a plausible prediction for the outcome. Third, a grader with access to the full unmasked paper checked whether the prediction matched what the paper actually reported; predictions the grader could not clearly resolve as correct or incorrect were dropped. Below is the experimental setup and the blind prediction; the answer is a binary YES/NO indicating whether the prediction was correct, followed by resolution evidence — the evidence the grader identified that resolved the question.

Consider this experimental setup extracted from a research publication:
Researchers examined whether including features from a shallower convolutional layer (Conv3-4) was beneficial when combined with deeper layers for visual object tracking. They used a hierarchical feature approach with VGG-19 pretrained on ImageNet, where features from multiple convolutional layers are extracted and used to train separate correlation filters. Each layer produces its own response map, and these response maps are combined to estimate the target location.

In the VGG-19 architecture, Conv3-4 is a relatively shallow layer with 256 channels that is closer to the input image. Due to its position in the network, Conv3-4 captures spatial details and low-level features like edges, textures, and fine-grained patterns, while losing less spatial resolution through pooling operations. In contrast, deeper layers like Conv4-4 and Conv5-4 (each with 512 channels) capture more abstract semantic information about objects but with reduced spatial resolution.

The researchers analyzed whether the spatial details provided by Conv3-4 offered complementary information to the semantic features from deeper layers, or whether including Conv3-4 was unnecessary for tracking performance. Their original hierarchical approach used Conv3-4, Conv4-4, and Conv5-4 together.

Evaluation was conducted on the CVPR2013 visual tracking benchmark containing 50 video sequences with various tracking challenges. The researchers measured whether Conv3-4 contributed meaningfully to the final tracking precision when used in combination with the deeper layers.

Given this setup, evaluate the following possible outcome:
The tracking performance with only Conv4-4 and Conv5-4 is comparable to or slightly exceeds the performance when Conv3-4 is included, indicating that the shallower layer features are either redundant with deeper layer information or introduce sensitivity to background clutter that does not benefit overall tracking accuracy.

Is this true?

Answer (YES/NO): YES